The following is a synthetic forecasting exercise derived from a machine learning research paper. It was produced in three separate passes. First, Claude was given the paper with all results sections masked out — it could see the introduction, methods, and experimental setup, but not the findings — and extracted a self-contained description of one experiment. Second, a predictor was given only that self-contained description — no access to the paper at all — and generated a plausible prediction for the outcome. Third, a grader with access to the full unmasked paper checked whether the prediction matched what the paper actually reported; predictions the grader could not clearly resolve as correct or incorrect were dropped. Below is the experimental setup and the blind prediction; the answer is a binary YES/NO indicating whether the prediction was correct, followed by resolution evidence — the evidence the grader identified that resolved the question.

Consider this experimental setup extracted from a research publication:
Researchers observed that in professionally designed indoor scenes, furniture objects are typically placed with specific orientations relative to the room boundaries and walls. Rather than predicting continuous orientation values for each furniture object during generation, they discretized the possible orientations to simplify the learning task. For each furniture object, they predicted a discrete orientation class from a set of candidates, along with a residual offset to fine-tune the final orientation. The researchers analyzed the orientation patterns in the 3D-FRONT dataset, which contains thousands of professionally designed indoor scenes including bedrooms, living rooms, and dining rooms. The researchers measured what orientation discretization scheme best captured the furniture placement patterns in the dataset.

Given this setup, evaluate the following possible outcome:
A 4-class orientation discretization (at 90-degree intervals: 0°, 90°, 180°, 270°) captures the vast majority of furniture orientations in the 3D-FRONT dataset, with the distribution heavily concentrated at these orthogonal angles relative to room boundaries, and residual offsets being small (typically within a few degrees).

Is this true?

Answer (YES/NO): NO